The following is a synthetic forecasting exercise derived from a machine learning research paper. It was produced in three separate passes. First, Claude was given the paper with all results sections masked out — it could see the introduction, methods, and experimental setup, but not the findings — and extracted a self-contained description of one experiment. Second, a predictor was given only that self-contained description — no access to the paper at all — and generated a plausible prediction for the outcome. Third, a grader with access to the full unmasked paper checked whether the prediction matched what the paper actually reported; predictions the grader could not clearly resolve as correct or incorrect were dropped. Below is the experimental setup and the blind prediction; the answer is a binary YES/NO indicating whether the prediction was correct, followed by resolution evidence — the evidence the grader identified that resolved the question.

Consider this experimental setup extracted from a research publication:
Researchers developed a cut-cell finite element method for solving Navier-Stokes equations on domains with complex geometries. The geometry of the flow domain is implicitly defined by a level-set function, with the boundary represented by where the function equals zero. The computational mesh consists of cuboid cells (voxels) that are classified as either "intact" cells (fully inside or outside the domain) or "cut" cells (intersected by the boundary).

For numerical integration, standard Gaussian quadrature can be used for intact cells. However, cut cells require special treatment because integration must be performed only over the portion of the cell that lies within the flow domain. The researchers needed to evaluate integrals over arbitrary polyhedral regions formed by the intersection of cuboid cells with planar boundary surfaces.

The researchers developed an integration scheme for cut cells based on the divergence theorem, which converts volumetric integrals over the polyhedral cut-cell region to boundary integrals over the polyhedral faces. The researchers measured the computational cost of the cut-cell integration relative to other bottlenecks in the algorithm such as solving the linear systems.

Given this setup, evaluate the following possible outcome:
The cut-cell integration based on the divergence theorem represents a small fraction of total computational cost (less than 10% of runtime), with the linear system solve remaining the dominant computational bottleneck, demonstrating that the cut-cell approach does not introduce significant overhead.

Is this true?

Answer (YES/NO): YES